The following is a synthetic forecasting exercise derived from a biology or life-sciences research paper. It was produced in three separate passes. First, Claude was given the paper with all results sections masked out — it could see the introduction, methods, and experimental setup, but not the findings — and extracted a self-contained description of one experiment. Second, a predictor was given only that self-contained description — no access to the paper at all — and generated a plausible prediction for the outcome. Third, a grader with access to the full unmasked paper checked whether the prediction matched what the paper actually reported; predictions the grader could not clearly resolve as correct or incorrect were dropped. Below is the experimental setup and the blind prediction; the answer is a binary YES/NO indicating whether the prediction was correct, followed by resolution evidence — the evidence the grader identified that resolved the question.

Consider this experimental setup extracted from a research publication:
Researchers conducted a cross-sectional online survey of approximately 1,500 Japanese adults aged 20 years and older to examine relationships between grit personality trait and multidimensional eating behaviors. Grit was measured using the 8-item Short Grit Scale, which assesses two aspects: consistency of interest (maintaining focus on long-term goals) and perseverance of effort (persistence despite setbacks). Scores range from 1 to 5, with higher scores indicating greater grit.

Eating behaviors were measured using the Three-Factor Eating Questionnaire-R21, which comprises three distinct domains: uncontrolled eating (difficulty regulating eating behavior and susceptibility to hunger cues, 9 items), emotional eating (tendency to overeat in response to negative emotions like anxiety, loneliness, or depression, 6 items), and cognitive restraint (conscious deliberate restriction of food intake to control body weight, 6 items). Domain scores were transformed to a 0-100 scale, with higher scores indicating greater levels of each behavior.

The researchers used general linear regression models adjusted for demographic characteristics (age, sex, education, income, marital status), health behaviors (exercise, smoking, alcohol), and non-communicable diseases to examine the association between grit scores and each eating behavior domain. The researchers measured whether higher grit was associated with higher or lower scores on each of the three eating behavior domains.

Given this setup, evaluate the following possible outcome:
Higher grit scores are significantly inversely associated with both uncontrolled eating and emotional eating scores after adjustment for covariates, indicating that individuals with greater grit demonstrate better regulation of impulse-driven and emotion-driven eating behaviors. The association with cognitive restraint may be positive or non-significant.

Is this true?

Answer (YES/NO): YES